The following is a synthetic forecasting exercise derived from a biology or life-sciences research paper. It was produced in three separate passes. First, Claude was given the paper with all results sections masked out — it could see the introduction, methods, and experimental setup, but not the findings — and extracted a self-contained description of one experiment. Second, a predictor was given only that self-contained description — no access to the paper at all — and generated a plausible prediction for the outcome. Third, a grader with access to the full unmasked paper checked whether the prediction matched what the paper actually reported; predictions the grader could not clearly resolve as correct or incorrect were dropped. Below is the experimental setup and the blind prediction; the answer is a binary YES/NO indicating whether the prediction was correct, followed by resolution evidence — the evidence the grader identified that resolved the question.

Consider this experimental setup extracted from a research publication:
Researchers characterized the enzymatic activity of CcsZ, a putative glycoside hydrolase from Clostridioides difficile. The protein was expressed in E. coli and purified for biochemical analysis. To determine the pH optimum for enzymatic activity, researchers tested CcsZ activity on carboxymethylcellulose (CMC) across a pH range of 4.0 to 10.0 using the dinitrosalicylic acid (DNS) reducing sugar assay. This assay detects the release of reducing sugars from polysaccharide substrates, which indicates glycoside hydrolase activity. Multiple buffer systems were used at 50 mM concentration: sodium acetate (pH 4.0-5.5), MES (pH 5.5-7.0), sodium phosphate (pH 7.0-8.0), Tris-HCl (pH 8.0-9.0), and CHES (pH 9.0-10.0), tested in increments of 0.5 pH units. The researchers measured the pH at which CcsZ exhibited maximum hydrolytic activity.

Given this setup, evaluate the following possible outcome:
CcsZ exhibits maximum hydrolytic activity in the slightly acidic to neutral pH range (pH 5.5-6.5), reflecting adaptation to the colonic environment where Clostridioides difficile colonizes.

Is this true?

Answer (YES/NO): NO